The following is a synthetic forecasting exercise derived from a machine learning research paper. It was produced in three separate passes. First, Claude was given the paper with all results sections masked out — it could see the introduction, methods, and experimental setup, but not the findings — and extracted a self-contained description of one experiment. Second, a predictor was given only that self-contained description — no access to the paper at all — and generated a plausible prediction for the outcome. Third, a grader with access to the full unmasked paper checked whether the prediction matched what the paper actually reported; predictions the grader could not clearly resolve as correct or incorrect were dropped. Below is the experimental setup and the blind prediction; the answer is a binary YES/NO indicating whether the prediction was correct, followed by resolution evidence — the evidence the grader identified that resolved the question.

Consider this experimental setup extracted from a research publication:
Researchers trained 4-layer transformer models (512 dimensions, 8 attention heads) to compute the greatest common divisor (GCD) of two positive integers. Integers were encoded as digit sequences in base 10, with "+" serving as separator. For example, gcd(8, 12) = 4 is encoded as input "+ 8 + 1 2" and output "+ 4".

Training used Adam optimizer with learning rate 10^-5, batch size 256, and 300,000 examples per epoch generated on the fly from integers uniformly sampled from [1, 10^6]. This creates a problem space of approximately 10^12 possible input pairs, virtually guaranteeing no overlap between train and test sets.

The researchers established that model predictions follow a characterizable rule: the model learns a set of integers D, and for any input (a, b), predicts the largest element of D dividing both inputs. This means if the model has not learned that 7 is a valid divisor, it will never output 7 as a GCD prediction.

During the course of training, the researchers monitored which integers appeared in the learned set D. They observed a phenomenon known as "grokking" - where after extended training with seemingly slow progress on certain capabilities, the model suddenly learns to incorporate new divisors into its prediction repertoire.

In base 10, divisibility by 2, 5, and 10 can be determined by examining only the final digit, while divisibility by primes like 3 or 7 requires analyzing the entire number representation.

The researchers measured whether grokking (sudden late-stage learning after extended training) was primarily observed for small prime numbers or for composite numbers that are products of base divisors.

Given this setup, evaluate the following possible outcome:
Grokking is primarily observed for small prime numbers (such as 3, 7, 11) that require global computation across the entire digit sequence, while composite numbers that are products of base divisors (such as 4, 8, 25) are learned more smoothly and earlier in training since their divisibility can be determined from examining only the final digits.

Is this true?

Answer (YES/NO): YES